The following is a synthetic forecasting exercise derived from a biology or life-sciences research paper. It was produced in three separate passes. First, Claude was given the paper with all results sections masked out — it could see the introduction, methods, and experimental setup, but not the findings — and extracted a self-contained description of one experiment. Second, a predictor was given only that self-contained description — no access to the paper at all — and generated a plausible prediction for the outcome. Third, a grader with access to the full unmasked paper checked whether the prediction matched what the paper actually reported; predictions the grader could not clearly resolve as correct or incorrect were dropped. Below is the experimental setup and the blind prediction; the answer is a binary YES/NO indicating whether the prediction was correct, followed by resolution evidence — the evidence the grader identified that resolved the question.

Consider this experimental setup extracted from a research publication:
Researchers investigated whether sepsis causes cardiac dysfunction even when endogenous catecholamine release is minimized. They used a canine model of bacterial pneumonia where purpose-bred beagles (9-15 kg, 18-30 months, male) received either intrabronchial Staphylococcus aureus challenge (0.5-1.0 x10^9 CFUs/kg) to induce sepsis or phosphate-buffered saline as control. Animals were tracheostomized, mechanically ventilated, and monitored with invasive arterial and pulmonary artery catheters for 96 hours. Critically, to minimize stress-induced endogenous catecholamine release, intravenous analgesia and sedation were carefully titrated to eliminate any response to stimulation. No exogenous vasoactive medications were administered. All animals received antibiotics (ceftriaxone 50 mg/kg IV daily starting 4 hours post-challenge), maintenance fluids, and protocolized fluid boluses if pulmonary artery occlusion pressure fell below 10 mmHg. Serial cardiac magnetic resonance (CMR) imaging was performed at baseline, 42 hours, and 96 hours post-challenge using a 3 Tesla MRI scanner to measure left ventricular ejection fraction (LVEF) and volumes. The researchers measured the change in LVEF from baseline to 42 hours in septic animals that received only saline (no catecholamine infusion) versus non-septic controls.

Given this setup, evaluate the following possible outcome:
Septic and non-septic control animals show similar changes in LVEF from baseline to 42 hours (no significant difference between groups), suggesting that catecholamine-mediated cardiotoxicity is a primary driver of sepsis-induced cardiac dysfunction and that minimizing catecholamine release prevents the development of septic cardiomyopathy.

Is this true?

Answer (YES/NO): NO